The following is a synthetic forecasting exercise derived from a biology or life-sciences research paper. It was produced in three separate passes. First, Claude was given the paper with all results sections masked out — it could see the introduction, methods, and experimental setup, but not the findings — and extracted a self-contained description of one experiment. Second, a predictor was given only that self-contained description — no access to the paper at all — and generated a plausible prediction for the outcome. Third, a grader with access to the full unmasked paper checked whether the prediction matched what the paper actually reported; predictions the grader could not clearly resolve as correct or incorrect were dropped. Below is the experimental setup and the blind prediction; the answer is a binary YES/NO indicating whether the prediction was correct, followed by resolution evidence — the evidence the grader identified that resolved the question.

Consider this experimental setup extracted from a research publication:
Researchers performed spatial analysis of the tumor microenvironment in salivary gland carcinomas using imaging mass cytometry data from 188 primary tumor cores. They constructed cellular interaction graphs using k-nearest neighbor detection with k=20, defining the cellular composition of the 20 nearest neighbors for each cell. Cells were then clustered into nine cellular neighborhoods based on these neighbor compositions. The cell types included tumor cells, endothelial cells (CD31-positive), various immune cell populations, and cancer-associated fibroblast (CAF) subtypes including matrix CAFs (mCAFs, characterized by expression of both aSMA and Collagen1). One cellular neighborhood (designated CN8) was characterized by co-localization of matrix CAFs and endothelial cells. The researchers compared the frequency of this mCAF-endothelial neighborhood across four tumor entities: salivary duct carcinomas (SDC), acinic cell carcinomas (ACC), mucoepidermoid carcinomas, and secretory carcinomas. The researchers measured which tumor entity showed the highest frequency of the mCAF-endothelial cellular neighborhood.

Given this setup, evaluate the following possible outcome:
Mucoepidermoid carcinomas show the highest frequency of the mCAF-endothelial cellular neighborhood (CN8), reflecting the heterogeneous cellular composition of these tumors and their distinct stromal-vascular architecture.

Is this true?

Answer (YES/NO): NO